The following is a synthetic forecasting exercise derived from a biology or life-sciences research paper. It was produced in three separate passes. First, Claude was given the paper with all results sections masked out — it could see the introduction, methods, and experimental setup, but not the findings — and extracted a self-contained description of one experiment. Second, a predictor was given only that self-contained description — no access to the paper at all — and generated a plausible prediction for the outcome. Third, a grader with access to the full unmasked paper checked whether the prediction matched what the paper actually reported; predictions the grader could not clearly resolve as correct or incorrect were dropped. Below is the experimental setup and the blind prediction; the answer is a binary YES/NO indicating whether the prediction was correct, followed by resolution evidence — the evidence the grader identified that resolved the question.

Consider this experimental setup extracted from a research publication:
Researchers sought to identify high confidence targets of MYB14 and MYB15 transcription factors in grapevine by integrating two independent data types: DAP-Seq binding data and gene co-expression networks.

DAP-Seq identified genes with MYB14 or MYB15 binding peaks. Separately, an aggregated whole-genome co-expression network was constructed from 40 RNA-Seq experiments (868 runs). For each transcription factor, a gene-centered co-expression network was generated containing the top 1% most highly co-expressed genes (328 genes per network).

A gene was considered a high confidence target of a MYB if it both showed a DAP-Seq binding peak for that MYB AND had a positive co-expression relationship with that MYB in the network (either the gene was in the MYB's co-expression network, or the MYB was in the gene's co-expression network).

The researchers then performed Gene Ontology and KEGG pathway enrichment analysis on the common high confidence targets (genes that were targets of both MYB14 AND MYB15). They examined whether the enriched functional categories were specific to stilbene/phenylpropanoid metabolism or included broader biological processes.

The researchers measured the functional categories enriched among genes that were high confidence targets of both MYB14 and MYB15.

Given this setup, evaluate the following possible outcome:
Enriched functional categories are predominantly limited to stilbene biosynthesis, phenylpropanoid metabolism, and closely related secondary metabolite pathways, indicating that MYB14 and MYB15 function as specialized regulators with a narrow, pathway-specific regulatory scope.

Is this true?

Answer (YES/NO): NO